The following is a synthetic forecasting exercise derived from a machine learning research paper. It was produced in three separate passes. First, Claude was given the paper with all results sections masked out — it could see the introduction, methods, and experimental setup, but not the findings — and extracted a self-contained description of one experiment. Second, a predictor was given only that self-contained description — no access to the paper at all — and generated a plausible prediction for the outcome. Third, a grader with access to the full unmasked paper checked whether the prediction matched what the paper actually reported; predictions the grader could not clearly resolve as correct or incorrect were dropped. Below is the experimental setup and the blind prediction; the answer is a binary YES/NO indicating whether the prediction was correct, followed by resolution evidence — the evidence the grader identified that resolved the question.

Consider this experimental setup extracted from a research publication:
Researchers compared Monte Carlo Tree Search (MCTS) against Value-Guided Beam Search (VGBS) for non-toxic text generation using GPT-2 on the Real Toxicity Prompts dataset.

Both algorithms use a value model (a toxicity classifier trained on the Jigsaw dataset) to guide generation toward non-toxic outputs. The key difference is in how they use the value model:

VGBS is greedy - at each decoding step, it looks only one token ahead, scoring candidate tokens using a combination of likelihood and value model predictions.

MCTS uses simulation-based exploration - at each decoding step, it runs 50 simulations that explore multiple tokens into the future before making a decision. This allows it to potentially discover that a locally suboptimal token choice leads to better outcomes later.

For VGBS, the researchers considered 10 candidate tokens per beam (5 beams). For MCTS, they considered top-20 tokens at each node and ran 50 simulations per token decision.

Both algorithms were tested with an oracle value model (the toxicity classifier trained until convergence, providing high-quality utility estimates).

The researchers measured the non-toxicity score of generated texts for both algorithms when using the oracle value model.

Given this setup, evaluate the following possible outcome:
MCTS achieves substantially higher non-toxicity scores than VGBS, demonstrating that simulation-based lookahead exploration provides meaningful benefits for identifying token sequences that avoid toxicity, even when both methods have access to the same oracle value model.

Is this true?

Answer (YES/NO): NO